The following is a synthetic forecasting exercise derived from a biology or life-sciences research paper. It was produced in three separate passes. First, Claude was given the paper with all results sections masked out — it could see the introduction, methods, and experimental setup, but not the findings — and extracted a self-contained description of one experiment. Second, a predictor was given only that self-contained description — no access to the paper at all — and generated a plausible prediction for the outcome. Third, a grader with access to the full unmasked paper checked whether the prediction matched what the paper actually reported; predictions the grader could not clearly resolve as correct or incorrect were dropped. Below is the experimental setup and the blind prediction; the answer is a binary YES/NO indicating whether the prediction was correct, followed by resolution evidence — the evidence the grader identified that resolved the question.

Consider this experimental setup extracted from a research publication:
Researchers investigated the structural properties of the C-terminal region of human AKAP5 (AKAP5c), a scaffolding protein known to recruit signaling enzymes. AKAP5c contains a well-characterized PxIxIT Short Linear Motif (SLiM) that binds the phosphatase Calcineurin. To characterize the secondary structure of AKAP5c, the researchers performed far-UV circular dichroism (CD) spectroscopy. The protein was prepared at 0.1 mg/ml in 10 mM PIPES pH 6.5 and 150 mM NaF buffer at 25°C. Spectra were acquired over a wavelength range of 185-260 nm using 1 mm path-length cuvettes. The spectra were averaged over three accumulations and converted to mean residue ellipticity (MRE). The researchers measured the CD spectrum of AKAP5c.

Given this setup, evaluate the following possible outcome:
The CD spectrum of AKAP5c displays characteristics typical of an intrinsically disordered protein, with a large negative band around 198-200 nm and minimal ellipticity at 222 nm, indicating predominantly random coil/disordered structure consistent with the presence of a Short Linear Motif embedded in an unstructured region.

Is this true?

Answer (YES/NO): YES